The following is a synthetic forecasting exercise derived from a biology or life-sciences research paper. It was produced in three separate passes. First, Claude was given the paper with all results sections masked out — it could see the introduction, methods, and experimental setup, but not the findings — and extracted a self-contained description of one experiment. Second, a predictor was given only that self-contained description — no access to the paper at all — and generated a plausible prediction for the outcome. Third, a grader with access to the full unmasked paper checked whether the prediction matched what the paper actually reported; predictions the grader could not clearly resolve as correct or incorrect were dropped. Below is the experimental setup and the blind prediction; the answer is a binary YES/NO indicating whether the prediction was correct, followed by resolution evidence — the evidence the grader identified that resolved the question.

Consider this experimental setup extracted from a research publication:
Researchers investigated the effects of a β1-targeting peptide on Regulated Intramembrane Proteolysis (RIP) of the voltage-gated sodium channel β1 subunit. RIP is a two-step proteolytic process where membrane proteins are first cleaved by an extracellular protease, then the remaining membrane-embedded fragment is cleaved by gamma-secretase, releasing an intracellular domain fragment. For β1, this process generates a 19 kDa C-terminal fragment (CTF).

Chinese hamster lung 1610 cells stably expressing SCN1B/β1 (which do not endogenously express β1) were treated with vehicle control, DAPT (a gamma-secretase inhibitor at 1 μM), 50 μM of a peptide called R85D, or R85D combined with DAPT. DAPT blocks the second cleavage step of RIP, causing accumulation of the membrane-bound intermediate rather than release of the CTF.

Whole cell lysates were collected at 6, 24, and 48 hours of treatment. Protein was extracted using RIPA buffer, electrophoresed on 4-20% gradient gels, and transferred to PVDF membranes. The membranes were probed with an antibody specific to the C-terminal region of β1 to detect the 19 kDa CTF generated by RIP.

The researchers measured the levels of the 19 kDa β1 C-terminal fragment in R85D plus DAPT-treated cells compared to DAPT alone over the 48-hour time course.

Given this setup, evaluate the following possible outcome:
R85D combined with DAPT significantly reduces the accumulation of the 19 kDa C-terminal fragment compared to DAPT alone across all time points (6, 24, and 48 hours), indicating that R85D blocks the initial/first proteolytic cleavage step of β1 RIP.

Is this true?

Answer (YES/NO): NO